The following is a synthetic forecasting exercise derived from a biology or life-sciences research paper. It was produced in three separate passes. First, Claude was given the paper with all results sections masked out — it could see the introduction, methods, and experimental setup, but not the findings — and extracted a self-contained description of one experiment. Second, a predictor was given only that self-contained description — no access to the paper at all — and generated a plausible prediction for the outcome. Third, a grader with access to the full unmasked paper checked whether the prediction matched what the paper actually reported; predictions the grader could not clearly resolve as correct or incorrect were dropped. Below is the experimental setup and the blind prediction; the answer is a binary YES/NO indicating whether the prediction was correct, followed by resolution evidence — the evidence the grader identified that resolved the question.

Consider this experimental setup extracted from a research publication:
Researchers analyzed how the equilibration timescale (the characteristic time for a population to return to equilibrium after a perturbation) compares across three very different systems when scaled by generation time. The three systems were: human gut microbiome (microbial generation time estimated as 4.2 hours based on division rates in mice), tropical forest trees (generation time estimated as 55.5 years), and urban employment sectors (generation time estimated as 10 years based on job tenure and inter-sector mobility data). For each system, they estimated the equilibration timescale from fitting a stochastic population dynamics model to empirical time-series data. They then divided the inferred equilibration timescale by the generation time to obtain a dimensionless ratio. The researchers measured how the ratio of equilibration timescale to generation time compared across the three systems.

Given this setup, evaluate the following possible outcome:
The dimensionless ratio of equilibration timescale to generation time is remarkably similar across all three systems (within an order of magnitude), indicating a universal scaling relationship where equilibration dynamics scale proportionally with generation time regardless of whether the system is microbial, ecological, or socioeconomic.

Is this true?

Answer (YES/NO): YES